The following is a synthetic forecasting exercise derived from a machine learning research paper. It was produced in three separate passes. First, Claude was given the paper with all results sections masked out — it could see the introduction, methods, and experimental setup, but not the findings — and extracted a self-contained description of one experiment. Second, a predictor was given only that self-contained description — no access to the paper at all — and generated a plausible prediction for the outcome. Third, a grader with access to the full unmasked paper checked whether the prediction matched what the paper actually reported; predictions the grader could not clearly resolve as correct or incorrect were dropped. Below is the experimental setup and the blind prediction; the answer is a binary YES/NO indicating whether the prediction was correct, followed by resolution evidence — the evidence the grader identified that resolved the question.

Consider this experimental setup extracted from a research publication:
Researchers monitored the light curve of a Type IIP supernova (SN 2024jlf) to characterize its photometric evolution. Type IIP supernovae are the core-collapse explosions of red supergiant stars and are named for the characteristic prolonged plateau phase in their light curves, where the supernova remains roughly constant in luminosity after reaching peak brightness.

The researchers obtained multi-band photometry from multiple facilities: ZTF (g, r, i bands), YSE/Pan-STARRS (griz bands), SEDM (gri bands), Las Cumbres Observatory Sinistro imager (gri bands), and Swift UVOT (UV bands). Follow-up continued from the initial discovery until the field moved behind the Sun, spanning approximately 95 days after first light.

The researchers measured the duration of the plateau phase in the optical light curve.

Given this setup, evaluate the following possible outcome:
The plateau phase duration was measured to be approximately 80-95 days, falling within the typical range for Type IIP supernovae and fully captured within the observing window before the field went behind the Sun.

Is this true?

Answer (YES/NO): YES